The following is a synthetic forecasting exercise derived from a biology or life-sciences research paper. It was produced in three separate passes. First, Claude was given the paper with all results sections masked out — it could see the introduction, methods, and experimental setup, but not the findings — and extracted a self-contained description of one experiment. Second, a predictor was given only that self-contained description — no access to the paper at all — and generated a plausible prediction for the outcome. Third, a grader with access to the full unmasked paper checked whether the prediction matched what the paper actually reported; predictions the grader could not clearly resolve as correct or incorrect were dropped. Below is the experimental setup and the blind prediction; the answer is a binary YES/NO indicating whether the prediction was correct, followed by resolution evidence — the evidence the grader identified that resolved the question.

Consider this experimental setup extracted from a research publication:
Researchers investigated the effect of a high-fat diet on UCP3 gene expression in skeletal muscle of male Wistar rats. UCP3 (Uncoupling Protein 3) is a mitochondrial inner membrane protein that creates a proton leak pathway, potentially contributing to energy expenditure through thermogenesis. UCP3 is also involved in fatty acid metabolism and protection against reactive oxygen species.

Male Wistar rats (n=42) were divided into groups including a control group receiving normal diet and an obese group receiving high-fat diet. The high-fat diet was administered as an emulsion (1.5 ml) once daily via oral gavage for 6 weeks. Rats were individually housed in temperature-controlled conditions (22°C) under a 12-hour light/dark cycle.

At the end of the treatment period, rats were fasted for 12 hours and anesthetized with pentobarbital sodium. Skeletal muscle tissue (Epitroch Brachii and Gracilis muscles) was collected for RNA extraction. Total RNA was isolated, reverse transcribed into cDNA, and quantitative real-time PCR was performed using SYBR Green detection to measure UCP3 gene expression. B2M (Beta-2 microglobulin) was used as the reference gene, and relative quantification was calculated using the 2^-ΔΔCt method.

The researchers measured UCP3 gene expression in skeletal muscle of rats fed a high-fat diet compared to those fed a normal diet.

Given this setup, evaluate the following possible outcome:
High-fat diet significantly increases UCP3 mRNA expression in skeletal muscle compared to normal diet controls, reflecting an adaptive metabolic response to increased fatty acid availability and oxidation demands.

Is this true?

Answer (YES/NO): NO